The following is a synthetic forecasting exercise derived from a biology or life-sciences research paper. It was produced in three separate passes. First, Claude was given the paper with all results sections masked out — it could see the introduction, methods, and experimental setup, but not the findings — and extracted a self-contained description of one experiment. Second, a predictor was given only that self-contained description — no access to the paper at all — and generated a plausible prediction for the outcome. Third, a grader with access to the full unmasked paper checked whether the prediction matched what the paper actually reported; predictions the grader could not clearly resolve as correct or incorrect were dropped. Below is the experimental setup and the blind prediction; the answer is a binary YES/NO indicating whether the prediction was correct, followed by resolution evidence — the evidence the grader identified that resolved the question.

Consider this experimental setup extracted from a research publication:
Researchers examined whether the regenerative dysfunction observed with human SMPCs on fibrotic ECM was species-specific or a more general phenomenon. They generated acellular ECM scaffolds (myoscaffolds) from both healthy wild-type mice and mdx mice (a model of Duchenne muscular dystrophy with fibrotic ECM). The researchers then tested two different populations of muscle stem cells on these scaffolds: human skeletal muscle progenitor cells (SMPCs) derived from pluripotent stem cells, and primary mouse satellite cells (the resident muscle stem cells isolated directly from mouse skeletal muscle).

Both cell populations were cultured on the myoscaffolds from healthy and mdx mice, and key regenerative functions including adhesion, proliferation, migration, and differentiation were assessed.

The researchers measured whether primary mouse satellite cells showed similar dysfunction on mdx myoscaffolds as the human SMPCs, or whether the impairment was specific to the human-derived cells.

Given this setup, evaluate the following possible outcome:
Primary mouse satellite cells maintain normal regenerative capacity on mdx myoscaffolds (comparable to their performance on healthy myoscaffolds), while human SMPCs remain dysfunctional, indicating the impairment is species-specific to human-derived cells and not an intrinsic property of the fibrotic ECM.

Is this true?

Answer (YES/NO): NO